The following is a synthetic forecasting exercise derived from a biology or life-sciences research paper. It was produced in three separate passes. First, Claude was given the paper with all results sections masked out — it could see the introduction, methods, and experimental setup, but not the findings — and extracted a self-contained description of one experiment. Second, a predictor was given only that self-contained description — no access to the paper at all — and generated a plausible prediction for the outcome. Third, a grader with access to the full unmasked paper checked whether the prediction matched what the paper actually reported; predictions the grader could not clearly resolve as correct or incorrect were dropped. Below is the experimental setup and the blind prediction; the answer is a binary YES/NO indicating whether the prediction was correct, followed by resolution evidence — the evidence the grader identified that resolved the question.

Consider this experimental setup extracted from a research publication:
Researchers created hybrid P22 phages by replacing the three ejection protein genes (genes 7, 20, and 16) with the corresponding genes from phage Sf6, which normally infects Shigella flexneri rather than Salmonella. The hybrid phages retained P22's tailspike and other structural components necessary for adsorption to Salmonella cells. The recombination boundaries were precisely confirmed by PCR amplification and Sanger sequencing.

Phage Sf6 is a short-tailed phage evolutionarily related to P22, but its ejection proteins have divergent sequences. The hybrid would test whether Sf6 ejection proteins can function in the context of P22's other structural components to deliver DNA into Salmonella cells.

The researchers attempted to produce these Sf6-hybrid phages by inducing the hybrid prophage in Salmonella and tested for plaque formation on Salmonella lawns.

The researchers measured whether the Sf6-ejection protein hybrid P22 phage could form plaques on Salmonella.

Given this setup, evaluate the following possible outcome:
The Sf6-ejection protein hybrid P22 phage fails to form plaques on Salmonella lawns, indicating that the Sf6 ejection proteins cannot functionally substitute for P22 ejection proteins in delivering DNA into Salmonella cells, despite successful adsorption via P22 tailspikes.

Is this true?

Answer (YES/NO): NO